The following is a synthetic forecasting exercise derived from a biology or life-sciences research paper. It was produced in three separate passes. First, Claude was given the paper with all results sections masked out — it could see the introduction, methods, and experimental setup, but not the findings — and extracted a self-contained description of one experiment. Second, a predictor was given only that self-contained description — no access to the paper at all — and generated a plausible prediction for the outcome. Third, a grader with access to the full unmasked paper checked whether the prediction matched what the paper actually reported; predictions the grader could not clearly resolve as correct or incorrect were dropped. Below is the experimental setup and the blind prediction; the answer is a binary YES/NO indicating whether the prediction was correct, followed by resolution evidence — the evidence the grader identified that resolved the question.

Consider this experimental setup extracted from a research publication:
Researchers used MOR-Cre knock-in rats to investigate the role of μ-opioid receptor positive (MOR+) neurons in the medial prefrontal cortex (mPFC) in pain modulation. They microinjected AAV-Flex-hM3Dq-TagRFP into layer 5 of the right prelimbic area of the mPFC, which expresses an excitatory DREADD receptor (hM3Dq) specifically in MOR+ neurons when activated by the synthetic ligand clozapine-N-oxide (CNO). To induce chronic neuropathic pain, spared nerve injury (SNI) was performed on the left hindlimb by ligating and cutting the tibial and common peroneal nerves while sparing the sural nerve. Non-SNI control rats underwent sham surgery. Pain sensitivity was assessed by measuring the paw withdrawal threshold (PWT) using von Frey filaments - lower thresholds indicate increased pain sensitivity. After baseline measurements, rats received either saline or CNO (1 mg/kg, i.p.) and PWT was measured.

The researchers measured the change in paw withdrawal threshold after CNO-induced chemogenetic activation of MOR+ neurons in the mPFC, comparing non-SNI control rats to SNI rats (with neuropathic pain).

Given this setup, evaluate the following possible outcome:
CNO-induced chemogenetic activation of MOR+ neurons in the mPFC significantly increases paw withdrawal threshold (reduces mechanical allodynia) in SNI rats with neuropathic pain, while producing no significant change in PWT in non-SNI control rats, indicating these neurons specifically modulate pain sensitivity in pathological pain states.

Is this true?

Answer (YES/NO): NO